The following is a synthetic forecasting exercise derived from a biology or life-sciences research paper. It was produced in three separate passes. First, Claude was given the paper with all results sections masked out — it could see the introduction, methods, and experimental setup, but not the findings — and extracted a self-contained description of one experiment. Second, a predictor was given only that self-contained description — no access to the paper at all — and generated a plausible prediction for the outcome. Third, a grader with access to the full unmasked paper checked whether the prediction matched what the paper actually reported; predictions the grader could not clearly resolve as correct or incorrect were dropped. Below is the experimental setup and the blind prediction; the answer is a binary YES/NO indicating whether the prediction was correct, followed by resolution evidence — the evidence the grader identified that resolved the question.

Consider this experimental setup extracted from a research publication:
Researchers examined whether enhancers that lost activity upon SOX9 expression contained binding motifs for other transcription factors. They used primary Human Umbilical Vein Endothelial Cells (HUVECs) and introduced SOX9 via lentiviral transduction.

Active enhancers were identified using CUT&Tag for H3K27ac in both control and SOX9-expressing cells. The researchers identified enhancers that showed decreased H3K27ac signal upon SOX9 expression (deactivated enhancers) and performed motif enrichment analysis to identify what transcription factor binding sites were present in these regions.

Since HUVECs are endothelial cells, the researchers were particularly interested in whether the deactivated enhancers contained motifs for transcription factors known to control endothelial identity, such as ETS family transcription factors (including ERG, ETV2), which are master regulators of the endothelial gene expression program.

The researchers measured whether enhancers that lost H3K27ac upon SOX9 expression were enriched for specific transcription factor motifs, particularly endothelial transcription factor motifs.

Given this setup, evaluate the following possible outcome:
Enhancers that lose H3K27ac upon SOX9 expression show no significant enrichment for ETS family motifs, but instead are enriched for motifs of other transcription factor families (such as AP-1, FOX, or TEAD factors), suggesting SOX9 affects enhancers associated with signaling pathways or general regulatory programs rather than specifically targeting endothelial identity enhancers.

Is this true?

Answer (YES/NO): NO